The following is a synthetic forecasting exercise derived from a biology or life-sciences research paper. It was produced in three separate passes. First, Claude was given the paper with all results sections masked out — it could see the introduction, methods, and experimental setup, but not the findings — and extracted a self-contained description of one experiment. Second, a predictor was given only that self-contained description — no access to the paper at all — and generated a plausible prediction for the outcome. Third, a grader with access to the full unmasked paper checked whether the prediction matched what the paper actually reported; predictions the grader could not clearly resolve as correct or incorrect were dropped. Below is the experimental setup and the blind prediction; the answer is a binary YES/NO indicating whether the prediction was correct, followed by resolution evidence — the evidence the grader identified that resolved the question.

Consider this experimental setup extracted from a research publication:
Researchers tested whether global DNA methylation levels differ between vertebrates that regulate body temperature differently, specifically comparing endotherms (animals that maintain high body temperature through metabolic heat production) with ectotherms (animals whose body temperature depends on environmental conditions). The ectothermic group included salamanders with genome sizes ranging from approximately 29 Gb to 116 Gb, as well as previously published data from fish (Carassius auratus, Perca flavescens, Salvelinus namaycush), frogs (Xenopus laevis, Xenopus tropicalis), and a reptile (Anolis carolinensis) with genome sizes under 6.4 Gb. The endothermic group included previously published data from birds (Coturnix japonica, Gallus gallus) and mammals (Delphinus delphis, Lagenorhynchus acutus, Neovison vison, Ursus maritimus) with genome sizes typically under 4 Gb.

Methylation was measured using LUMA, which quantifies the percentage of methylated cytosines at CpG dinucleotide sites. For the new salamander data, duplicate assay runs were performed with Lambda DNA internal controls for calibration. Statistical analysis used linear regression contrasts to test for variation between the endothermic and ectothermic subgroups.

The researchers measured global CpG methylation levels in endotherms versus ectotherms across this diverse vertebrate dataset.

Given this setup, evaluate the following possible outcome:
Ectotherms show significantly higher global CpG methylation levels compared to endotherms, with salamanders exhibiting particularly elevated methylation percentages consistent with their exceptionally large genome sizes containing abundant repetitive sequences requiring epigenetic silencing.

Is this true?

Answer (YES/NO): NO